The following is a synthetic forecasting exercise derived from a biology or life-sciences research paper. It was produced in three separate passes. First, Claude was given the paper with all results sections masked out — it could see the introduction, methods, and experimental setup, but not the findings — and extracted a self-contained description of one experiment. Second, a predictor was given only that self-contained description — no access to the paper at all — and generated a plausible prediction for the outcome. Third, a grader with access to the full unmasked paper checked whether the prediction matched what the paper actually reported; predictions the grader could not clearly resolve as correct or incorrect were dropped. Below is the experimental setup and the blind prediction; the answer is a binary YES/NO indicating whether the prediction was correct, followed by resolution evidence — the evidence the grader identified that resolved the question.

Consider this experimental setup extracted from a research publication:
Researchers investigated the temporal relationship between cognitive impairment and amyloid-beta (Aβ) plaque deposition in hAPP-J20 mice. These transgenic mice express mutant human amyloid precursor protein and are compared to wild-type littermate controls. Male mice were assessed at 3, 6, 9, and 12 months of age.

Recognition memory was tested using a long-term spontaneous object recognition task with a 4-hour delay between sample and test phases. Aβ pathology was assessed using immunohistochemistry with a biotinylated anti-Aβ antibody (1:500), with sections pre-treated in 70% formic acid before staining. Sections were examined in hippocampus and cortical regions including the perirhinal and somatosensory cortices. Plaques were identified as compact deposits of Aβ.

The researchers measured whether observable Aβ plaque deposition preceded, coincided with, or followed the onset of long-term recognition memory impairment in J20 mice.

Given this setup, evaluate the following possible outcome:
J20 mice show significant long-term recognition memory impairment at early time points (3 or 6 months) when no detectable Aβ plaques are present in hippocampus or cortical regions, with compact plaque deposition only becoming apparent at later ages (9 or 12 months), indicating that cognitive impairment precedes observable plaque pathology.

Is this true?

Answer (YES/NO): YES